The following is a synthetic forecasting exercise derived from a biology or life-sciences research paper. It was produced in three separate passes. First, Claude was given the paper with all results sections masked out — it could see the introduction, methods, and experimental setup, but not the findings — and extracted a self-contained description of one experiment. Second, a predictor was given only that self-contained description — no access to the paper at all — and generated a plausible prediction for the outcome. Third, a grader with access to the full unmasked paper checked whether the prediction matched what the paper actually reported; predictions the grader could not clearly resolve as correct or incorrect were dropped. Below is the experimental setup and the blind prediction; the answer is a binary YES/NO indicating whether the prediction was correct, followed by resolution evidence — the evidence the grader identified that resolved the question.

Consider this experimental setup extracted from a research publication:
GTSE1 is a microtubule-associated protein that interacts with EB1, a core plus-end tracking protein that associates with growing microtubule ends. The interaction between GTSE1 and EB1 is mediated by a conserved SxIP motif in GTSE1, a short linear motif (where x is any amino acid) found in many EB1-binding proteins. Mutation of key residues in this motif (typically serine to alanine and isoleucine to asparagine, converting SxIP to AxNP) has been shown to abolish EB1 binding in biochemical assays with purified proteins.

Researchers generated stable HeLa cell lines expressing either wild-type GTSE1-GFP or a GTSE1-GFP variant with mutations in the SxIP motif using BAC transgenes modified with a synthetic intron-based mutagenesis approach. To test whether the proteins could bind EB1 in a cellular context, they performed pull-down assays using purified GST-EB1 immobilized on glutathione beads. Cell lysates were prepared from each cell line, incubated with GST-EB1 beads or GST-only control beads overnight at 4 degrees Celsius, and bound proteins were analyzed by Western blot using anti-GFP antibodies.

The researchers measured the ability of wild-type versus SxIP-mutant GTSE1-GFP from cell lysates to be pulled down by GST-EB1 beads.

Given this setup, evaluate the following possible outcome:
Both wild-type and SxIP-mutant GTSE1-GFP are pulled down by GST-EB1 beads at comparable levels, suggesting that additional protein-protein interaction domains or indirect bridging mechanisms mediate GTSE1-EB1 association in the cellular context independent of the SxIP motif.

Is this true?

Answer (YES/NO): NO